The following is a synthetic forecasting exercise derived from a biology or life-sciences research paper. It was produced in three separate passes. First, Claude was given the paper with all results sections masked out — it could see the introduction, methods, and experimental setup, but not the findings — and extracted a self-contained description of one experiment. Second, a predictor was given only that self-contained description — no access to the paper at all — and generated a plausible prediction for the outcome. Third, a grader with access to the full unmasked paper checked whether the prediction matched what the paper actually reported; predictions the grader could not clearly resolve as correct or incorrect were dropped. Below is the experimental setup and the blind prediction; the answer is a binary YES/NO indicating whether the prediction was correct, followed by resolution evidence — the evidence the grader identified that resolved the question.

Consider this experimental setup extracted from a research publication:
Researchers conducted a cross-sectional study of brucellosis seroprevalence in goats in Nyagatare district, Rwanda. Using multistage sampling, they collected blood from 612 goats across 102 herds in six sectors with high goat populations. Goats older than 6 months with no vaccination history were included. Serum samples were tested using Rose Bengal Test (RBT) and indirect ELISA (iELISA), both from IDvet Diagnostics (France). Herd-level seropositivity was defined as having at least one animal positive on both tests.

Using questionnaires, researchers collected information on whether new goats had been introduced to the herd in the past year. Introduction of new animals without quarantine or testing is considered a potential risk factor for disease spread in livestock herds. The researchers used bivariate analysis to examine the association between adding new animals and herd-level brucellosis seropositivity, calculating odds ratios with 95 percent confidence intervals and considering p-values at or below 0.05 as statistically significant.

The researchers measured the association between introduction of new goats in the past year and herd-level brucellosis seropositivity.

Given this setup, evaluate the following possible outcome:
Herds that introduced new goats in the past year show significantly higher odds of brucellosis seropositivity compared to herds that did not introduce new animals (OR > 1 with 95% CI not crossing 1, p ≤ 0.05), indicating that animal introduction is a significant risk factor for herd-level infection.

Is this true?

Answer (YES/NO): NO